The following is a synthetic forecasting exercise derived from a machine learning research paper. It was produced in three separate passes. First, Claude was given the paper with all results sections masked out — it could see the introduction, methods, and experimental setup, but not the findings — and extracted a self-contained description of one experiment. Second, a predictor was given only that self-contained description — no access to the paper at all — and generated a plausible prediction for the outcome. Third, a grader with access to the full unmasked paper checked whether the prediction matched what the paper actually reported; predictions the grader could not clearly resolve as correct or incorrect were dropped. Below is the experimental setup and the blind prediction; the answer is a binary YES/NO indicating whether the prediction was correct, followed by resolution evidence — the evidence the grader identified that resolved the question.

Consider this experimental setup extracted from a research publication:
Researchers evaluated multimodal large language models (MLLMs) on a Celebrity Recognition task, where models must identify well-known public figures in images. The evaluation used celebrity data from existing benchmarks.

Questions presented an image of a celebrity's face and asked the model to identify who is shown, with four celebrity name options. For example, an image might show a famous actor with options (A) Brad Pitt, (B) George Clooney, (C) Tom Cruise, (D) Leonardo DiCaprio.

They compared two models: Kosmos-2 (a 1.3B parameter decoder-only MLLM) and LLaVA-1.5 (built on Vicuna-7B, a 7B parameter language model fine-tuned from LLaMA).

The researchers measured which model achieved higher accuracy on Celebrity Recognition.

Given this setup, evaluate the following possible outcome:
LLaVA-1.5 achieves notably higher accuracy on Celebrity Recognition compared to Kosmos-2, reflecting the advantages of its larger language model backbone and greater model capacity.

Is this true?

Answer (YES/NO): NO